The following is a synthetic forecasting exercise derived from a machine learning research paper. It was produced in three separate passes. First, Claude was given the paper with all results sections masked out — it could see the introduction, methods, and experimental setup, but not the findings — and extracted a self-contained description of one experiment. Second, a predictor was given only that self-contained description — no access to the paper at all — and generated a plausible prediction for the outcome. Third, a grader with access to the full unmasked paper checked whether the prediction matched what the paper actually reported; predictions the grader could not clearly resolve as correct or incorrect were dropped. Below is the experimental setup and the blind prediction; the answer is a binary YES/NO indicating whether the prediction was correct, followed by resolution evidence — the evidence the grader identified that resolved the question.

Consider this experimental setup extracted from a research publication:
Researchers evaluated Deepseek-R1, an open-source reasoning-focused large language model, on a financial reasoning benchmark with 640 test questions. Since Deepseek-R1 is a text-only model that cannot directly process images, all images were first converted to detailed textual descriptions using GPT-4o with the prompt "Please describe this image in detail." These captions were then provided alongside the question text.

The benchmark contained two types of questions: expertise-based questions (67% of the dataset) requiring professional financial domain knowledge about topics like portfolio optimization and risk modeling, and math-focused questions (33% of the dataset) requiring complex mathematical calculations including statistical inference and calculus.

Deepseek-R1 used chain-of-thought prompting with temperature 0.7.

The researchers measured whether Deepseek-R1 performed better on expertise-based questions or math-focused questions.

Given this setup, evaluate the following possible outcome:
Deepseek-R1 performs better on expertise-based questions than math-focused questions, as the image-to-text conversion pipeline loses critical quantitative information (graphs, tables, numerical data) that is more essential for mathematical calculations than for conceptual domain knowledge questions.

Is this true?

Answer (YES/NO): YES